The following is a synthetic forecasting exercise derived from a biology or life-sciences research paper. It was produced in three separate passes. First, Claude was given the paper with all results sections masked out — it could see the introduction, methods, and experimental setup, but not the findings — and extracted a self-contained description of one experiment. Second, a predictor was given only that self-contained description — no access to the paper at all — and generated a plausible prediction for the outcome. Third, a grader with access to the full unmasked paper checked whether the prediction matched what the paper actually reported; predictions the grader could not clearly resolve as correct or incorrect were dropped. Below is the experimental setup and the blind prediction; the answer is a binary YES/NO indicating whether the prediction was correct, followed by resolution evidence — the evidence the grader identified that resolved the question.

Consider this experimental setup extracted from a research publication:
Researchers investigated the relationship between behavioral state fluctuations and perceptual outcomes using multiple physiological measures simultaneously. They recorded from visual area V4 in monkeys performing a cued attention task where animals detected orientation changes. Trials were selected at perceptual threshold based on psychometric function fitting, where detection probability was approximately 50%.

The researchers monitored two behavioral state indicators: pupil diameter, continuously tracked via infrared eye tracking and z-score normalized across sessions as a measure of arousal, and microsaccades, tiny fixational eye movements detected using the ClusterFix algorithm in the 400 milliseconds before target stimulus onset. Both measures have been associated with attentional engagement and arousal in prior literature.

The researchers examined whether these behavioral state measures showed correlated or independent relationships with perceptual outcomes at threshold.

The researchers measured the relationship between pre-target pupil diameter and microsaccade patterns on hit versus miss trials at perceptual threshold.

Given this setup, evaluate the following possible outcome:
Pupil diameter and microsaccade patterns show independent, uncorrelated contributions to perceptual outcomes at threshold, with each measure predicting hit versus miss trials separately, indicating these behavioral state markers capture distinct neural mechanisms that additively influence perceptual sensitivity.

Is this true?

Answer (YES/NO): NO